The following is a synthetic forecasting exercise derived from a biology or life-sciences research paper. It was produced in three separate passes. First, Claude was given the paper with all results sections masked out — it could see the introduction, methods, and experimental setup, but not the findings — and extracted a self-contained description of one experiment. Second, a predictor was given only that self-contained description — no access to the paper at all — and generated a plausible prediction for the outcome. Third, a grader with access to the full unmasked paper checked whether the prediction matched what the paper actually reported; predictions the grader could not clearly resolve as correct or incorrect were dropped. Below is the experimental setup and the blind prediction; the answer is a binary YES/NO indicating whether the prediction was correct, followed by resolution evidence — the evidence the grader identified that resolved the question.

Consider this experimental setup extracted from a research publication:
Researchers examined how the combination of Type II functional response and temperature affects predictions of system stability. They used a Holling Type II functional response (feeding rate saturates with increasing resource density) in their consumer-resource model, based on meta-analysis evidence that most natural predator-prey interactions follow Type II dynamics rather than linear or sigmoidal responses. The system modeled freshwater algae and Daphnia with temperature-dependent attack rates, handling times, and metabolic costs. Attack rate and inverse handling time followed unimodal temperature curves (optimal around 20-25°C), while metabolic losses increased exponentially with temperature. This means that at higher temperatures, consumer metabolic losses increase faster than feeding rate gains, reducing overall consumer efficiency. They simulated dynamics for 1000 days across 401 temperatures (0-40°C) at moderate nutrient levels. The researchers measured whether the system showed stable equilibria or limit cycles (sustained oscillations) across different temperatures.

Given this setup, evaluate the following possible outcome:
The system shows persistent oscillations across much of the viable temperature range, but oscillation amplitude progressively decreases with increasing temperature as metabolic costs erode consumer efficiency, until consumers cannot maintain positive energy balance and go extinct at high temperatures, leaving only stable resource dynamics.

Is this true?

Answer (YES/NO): NO